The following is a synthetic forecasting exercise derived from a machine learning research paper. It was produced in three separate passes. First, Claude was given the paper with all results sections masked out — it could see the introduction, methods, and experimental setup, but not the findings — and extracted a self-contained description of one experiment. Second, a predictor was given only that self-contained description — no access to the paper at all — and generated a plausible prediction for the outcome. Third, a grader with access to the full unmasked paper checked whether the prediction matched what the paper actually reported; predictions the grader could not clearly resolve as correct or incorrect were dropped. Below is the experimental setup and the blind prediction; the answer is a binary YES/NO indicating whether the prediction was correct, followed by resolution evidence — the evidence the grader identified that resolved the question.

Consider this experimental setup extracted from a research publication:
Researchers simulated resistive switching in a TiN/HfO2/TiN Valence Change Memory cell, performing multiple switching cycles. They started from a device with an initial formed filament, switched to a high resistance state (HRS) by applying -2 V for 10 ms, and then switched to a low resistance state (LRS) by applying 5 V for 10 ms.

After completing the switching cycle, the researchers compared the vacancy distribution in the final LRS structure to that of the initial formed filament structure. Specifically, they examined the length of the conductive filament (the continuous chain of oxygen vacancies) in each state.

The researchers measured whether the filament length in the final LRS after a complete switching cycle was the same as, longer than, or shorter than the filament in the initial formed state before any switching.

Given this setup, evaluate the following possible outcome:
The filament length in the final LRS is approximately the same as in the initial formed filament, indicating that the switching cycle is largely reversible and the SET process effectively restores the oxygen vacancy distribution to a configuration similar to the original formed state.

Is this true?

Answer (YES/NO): NO